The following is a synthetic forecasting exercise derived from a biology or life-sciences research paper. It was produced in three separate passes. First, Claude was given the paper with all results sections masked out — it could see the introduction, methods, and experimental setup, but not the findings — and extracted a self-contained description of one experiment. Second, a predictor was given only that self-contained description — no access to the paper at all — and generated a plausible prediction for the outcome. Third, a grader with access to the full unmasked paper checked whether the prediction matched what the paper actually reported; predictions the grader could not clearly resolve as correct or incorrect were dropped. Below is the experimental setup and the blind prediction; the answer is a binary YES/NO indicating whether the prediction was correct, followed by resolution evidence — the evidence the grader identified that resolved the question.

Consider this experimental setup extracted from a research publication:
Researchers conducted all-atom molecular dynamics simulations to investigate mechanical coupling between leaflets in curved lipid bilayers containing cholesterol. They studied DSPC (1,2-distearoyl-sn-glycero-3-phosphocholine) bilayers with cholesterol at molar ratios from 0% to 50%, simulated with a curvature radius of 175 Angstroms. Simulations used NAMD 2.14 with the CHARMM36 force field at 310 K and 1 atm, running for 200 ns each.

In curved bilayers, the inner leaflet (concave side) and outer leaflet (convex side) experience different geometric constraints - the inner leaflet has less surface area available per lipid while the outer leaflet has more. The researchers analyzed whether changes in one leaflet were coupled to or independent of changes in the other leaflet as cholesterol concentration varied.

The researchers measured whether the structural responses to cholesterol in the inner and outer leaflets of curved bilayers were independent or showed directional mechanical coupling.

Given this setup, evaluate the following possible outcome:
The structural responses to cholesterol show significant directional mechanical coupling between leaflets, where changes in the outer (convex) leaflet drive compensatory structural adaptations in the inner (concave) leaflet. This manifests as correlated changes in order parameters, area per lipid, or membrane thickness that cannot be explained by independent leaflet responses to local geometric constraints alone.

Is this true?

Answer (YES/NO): NO